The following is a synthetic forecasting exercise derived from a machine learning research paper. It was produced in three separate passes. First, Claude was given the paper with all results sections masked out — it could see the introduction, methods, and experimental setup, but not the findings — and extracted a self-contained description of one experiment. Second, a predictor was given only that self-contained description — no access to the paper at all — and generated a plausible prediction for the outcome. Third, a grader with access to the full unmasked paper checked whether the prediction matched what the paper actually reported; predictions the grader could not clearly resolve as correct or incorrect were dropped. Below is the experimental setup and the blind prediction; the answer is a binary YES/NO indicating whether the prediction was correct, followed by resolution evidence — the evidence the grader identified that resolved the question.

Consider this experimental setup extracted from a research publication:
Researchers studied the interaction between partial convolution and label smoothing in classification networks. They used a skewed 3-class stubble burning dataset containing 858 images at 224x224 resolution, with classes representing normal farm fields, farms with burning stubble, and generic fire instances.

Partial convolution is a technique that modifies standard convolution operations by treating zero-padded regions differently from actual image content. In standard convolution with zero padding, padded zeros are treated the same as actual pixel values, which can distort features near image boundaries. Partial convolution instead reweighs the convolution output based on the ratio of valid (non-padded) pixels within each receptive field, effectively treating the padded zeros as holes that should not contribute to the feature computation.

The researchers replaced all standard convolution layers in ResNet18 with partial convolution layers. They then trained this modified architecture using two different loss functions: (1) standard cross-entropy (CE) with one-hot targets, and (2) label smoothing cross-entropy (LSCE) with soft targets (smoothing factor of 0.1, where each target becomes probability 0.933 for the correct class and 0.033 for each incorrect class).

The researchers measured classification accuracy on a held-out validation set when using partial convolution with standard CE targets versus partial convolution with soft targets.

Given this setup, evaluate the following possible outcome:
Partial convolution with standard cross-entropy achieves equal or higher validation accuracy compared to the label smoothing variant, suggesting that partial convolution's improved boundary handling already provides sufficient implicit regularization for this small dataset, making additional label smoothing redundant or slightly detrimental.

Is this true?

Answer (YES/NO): YES